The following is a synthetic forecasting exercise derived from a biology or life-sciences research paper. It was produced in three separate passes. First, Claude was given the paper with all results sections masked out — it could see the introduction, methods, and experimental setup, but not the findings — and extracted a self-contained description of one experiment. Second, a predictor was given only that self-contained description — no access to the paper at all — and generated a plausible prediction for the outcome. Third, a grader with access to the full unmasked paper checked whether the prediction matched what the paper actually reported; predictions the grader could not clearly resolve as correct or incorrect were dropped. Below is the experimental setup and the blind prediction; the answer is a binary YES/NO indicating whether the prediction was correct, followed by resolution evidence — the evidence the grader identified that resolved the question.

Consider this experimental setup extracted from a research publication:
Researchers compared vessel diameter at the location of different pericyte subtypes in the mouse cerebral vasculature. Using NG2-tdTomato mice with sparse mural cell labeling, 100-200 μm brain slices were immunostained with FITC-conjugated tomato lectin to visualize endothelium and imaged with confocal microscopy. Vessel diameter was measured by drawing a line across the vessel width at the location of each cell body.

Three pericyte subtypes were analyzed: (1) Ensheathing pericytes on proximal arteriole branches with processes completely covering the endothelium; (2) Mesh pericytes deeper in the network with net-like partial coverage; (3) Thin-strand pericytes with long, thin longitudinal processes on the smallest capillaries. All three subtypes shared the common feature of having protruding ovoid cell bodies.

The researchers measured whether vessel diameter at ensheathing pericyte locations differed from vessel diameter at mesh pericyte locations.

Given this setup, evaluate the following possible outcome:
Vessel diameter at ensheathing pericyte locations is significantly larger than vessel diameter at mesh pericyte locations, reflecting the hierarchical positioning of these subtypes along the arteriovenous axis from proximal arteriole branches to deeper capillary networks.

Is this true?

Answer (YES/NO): NO